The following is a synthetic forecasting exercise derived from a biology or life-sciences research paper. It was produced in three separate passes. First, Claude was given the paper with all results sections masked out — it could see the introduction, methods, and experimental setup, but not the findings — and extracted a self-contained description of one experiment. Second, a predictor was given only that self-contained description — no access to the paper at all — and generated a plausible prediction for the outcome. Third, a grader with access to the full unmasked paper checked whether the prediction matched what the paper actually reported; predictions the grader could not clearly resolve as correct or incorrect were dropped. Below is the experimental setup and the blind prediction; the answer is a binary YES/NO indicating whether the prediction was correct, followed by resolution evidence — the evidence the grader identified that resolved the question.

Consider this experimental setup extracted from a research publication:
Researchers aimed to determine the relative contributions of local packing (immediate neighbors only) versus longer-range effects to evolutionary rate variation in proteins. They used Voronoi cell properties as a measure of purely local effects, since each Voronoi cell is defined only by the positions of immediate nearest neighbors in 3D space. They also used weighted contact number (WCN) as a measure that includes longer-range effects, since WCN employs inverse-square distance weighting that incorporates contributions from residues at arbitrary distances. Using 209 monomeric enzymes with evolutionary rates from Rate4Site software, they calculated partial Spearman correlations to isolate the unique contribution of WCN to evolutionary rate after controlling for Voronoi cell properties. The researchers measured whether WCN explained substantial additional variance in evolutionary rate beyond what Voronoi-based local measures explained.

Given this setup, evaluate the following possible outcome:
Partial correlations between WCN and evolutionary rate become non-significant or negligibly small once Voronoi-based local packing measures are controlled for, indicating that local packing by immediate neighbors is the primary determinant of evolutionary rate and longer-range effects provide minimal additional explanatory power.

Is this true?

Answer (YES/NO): NO